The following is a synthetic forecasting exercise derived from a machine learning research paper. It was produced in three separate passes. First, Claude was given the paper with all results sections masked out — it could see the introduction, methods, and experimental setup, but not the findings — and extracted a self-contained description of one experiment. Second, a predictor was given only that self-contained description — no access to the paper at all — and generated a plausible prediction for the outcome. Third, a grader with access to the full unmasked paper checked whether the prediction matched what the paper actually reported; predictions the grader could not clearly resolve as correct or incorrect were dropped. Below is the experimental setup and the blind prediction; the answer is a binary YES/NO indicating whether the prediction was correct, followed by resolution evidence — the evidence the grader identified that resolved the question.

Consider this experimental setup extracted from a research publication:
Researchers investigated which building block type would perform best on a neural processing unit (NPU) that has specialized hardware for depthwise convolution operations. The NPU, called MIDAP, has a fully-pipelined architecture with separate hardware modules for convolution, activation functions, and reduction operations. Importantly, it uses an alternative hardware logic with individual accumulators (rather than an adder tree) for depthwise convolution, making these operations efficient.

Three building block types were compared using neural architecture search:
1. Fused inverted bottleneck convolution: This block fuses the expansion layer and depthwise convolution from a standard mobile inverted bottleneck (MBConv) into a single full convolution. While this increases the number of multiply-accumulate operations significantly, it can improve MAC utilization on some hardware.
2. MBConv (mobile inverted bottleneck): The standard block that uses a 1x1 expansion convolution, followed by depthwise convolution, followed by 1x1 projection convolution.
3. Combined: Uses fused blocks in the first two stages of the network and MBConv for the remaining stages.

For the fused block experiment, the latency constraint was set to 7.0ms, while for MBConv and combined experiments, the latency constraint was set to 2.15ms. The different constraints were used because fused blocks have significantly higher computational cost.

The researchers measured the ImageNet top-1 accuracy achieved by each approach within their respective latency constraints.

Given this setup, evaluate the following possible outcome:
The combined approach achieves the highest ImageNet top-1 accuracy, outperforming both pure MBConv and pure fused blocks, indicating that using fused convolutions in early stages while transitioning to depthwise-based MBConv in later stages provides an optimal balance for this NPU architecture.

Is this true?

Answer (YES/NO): NO